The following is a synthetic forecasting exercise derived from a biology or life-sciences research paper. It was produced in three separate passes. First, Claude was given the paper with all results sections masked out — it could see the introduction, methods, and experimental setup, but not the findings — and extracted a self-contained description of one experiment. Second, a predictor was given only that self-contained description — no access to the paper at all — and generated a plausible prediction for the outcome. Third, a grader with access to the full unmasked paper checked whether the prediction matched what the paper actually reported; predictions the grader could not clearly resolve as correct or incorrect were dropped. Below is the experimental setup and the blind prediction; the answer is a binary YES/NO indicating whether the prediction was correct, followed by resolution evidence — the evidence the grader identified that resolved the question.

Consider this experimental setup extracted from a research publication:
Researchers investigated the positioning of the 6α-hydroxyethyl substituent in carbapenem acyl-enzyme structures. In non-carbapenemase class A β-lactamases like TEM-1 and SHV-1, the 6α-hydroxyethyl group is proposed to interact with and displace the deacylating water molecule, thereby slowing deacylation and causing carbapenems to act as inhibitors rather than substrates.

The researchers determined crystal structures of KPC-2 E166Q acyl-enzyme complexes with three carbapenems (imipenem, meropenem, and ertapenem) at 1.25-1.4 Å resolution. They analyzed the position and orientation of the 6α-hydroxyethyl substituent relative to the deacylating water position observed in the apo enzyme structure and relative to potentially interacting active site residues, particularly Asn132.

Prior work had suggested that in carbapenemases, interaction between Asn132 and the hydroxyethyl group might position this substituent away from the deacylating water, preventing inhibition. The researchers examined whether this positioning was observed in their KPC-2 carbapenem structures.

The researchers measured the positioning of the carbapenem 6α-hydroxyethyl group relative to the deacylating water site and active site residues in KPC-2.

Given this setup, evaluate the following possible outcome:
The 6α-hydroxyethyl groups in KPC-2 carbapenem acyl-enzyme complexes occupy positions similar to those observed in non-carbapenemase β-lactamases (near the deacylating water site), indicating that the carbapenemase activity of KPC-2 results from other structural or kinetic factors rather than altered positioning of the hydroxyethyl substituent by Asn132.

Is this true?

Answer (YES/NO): NO